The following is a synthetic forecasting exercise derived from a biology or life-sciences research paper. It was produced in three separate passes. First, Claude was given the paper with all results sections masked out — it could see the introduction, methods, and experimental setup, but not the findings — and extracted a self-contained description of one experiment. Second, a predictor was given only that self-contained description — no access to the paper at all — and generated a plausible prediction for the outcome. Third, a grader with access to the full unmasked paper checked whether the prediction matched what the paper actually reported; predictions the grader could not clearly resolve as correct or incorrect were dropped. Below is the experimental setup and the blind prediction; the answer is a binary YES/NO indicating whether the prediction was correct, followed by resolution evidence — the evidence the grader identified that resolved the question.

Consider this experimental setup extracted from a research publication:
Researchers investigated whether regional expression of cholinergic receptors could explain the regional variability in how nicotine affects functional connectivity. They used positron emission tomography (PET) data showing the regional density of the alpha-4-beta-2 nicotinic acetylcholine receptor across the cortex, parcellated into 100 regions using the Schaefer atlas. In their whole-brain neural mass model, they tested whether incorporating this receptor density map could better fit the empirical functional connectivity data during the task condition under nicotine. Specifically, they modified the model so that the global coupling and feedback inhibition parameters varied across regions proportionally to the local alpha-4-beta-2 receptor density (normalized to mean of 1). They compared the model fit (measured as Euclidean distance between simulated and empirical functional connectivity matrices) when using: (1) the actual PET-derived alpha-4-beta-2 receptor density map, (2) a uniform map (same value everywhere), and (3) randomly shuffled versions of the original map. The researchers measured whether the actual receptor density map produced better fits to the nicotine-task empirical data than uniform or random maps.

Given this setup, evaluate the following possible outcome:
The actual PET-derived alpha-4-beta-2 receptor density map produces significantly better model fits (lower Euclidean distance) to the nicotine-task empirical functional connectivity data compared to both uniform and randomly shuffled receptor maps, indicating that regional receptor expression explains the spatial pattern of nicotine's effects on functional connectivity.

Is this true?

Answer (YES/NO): NO